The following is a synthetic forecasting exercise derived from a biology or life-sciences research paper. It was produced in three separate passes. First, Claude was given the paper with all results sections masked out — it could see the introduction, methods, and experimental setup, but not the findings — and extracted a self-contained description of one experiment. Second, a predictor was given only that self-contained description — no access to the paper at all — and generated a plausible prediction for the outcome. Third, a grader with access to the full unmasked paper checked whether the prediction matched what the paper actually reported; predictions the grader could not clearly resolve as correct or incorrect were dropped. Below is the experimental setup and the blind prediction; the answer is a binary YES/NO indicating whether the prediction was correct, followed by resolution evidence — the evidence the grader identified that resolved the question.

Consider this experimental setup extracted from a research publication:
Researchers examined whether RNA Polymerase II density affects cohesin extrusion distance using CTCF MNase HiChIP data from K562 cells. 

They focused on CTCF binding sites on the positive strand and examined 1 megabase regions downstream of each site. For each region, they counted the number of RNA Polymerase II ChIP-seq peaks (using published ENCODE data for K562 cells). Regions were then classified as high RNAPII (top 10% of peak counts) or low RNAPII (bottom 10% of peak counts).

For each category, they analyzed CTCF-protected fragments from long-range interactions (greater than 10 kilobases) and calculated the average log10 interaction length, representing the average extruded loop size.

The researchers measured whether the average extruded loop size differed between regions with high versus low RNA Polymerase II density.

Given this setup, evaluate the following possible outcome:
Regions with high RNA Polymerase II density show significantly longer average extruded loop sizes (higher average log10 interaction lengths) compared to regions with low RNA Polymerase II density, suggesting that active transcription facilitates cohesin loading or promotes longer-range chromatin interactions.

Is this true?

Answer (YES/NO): NO